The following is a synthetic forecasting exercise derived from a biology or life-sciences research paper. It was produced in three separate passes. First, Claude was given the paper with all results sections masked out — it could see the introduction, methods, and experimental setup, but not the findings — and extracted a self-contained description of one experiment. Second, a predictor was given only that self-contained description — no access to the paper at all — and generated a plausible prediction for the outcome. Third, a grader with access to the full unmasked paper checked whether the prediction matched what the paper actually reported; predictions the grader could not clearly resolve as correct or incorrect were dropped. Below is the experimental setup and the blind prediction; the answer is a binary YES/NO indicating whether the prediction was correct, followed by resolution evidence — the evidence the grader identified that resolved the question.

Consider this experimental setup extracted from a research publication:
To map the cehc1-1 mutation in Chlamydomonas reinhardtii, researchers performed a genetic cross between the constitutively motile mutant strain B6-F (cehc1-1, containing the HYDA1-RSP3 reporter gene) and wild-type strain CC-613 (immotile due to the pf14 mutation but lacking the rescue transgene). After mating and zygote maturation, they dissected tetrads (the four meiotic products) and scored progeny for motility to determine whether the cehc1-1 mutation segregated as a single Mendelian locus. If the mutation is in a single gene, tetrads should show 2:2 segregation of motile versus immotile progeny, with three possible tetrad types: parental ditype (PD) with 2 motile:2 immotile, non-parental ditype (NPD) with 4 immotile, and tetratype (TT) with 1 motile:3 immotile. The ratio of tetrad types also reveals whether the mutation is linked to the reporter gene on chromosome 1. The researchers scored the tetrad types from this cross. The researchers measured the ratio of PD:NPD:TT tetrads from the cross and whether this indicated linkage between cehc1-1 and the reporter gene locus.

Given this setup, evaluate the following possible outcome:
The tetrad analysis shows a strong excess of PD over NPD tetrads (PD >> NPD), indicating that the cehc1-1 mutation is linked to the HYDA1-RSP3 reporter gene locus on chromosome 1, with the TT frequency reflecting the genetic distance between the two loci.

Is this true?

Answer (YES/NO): YES